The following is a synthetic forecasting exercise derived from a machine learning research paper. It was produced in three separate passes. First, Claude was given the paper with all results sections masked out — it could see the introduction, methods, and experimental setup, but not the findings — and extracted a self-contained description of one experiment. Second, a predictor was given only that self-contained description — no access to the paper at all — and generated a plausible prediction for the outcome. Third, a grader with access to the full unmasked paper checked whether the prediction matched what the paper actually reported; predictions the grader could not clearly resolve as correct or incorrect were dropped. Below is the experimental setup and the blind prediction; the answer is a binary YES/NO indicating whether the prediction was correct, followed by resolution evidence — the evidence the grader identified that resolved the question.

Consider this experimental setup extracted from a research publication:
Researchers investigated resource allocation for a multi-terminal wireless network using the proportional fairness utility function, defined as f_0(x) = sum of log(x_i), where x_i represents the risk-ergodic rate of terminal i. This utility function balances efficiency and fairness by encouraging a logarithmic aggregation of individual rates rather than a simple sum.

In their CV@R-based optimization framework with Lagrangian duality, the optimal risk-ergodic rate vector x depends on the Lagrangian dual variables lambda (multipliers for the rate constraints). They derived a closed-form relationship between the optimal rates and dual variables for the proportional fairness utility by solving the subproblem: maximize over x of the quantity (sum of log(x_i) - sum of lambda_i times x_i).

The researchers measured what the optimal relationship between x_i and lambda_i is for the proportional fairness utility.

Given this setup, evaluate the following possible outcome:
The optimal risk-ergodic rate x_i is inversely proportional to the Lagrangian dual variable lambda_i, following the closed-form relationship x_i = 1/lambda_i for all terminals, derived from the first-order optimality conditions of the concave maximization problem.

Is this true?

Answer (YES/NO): YES